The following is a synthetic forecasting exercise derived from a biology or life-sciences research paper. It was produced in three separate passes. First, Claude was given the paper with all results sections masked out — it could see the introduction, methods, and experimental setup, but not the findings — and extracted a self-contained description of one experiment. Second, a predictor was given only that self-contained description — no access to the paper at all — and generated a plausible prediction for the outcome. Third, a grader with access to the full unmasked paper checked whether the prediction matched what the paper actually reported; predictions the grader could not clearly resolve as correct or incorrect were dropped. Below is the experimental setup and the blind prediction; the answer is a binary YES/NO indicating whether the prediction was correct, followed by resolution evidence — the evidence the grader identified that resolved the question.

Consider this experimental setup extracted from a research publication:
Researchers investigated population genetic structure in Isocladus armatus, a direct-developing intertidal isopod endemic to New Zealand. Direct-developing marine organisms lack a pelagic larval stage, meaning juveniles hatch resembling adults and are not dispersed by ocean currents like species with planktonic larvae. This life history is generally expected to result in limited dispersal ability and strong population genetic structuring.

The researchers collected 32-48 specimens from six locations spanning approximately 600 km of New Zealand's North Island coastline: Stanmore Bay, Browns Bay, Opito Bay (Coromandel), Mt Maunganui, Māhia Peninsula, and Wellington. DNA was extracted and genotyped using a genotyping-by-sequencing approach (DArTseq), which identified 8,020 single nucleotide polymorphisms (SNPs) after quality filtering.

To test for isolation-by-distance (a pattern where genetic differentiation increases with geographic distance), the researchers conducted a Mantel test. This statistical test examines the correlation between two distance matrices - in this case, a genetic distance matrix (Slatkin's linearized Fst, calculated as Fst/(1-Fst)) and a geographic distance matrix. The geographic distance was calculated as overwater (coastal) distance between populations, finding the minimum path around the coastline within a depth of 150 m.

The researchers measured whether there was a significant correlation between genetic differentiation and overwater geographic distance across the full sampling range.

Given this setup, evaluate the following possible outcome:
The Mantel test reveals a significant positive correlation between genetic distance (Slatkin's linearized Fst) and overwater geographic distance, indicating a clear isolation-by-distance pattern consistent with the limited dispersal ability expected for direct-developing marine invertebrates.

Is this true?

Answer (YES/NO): YES